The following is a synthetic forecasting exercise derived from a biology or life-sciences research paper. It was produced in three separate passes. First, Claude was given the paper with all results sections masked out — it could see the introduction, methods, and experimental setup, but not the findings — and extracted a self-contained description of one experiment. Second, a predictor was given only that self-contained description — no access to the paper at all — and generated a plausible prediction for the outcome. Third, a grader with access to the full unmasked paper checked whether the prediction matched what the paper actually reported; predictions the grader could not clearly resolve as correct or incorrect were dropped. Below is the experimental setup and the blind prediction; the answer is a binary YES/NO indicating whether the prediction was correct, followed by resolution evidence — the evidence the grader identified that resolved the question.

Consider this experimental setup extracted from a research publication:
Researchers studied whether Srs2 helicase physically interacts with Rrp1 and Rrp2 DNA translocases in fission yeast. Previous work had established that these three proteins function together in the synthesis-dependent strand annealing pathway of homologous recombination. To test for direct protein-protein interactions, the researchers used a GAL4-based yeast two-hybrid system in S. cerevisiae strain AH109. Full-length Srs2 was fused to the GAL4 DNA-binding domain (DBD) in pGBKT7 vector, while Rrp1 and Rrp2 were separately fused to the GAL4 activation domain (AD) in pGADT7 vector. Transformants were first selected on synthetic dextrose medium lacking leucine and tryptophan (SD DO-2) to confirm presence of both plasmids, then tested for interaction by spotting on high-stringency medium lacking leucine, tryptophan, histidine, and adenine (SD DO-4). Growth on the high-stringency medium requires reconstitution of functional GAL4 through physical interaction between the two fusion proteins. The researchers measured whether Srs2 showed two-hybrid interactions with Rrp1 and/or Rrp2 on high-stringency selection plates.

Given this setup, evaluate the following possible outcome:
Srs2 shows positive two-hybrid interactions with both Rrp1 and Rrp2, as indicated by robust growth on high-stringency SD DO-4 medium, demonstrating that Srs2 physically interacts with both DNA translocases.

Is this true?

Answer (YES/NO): NO